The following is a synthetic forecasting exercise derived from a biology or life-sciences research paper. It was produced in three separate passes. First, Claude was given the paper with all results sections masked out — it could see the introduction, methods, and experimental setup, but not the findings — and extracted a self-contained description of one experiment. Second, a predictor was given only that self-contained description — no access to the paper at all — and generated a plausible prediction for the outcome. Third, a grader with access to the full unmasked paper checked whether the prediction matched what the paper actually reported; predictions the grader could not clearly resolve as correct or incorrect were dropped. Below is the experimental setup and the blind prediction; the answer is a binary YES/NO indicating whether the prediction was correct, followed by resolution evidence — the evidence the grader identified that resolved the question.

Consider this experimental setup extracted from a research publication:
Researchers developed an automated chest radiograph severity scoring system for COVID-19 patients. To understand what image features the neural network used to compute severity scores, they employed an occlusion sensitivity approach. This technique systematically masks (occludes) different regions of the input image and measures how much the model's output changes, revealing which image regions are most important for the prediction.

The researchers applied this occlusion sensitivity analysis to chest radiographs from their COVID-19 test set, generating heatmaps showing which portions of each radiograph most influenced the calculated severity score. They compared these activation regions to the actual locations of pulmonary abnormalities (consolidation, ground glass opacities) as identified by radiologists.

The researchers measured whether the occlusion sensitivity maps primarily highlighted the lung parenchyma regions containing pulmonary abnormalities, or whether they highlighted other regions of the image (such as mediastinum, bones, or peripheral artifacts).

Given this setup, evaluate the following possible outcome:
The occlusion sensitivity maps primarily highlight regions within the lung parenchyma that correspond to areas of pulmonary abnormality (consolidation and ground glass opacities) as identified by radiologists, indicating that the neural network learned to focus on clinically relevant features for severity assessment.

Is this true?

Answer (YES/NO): YES